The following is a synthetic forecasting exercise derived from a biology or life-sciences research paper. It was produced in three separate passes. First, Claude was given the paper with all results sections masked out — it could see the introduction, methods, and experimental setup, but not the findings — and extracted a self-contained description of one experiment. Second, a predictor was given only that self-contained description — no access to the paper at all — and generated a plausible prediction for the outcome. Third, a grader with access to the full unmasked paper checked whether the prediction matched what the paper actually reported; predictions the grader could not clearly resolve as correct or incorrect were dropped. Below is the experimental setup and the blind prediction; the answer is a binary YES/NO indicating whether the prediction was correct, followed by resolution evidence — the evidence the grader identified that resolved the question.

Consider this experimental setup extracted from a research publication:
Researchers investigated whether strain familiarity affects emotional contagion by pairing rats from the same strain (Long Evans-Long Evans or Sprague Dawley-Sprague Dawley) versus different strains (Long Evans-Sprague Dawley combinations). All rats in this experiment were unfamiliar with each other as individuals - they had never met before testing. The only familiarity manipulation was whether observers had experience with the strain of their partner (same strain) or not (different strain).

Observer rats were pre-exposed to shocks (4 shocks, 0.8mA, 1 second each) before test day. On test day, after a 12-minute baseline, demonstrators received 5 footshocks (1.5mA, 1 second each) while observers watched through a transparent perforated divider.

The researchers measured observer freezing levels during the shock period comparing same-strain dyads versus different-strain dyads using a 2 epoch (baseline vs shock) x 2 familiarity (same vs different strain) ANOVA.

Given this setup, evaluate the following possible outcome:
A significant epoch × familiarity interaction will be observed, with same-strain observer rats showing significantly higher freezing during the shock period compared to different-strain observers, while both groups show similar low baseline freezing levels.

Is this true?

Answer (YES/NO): NO